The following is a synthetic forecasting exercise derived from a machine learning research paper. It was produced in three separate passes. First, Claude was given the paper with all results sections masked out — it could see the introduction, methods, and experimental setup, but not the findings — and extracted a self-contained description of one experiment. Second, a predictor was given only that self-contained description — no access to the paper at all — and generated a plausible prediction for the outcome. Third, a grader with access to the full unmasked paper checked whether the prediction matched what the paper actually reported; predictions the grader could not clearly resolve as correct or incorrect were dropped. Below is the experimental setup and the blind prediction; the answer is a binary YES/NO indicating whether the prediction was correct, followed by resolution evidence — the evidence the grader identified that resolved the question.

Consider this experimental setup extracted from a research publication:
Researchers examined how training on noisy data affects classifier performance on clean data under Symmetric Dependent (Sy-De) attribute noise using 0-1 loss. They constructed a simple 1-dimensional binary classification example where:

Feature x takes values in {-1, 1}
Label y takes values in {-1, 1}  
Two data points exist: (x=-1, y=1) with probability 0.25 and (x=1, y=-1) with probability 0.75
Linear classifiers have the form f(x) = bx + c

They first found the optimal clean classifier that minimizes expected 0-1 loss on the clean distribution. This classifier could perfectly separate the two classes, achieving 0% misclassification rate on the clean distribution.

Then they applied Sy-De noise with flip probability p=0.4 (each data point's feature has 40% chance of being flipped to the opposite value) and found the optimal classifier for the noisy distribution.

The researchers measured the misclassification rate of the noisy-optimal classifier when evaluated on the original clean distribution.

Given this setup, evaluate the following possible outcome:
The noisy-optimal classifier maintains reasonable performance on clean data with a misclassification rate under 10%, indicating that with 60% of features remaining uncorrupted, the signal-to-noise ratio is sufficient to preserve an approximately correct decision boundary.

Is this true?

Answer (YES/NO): NO